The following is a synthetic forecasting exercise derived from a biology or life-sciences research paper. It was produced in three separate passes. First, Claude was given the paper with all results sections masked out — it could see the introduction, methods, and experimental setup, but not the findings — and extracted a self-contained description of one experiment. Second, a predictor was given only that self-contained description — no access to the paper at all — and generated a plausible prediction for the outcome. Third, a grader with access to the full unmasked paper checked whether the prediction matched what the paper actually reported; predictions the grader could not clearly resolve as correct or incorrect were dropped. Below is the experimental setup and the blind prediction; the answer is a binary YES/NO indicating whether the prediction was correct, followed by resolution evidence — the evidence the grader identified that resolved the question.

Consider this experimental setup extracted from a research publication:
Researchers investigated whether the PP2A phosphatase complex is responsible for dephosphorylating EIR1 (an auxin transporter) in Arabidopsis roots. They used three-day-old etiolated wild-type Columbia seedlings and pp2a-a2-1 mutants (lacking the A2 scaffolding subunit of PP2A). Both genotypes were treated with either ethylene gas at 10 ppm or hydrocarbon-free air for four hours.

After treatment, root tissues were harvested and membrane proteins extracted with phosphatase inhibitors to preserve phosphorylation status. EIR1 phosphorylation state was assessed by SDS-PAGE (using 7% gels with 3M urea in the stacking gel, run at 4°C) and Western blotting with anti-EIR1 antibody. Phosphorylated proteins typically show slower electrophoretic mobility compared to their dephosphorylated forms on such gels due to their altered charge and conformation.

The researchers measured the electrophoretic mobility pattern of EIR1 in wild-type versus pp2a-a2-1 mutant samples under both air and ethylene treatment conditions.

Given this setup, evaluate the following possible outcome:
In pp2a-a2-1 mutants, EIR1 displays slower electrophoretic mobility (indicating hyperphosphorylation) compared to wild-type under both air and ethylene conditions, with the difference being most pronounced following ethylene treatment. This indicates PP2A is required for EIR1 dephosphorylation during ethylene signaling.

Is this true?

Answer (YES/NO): NO